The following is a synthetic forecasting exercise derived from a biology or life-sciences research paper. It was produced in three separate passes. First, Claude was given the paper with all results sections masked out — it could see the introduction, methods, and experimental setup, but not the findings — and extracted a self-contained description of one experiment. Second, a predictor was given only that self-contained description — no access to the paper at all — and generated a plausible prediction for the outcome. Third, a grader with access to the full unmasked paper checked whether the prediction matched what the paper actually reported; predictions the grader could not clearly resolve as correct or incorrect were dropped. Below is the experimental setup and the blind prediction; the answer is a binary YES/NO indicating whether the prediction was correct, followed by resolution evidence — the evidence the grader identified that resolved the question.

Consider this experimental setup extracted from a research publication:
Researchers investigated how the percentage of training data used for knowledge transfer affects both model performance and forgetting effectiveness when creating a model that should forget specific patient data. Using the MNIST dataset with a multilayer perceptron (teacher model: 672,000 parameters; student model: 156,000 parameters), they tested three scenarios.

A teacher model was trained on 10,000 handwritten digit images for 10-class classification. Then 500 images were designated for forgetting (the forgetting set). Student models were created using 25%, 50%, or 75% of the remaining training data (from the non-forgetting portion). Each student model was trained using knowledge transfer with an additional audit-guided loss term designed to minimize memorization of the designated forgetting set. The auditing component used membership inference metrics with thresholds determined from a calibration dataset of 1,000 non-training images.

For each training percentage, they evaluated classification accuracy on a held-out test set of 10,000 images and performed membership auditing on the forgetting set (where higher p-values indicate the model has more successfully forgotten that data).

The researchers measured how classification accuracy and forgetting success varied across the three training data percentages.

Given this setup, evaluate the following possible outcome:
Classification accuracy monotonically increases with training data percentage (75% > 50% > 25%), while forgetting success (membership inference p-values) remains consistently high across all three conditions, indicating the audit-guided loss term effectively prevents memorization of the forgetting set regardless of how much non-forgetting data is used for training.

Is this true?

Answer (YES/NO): NO